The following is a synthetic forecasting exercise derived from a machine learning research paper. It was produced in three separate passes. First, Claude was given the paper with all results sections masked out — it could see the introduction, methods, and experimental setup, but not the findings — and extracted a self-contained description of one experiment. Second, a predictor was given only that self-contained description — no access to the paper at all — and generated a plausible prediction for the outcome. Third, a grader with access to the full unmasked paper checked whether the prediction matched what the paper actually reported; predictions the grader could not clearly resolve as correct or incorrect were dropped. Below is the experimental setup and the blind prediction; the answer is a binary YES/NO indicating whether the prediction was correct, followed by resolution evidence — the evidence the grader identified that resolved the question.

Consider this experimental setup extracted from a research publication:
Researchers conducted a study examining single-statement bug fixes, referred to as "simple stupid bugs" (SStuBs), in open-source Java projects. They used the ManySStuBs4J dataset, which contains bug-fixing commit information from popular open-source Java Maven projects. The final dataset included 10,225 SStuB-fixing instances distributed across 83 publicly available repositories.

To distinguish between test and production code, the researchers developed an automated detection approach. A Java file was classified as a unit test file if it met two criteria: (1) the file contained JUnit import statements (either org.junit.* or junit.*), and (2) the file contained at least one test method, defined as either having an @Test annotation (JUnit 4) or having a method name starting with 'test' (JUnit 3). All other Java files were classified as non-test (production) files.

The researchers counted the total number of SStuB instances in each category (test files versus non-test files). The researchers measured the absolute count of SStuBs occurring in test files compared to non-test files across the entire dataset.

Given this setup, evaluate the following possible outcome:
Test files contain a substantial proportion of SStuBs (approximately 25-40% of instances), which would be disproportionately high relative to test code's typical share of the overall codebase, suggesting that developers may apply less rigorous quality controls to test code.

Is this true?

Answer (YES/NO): NO